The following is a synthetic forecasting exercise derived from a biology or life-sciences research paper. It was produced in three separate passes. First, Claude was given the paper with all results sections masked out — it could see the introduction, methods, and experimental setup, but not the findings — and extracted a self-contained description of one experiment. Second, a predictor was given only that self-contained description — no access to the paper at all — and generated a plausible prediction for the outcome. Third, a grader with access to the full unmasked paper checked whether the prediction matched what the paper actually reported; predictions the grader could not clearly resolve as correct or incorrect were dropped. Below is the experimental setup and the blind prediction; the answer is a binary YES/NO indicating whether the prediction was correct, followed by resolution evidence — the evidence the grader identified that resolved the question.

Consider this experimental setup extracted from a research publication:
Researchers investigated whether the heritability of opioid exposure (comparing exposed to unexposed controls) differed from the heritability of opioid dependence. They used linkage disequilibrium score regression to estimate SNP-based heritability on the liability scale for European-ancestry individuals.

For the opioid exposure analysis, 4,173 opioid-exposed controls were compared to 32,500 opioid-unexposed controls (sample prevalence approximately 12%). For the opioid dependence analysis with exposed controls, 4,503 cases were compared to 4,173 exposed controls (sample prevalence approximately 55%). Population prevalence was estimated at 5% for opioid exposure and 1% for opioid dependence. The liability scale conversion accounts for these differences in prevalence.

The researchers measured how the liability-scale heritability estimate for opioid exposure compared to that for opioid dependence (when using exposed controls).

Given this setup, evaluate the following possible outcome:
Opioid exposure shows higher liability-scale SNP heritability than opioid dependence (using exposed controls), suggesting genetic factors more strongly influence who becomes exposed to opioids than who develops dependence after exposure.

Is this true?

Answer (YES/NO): NO